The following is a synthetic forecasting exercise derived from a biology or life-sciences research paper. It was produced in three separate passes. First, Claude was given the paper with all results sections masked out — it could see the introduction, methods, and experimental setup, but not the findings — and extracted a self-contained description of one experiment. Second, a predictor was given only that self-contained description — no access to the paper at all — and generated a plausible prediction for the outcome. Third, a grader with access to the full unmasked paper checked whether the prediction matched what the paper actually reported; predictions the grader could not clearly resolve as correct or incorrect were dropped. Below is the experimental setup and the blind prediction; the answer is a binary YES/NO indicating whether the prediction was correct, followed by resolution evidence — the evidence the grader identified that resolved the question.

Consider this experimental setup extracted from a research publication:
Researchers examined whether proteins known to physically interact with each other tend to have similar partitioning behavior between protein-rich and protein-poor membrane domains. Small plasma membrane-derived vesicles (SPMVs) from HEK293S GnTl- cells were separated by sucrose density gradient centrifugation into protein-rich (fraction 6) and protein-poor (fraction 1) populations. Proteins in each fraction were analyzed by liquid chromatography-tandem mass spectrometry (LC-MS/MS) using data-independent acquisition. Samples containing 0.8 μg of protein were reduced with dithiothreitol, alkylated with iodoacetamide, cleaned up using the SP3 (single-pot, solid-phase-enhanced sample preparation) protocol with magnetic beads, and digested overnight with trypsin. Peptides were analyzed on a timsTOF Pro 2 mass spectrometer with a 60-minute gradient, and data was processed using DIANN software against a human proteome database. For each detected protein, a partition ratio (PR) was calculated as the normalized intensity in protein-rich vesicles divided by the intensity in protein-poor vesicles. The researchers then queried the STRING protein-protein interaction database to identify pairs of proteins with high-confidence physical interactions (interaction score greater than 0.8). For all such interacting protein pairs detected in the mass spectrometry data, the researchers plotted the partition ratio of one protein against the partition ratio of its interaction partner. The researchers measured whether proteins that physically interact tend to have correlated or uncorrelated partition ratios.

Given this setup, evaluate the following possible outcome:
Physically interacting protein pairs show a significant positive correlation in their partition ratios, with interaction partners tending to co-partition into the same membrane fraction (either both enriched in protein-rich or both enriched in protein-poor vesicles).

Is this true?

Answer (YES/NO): YES